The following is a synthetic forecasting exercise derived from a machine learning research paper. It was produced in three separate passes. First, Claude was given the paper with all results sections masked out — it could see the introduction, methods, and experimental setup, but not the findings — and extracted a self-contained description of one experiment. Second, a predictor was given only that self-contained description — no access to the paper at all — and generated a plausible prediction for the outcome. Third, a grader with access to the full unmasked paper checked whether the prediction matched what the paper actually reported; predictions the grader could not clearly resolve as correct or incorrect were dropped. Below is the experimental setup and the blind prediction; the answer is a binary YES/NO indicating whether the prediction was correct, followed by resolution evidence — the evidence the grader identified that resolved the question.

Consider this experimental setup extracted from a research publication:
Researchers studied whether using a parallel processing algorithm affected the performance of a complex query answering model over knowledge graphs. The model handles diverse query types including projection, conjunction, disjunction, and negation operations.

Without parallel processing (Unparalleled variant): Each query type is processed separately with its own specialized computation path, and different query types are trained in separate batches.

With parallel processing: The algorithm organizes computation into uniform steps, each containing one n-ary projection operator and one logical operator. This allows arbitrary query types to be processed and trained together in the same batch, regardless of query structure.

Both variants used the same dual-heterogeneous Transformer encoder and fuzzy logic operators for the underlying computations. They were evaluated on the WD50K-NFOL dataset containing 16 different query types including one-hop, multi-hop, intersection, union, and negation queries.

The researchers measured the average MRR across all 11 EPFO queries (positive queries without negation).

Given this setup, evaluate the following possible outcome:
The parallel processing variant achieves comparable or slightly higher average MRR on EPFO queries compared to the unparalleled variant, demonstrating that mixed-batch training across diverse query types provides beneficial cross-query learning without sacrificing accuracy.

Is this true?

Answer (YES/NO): YES